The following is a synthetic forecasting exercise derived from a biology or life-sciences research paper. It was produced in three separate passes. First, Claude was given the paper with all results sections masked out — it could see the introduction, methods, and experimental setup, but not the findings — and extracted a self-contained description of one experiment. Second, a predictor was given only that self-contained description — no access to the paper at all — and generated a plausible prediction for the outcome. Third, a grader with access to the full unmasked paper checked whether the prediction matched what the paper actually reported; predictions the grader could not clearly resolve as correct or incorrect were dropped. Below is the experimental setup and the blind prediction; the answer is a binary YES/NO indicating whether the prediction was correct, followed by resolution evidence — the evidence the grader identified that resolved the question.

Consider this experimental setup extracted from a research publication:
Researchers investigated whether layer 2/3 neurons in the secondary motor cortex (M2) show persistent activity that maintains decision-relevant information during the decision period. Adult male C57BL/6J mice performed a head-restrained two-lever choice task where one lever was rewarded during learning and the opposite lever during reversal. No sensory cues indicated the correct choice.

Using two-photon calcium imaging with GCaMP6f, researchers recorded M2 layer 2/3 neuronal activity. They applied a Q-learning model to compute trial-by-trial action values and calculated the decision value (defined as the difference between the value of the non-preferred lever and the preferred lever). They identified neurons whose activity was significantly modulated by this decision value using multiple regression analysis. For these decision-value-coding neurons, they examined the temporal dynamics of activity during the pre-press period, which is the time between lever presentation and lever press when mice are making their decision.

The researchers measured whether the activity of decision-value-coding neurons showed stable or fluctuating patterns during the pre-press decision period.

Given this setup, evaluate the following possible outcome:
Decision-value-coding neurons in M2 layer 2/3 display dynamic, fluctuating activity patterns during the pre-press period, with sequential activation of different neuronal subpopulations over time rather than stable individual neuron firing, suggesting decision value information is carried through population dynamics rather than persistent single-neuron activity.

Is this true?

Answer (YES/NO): NO